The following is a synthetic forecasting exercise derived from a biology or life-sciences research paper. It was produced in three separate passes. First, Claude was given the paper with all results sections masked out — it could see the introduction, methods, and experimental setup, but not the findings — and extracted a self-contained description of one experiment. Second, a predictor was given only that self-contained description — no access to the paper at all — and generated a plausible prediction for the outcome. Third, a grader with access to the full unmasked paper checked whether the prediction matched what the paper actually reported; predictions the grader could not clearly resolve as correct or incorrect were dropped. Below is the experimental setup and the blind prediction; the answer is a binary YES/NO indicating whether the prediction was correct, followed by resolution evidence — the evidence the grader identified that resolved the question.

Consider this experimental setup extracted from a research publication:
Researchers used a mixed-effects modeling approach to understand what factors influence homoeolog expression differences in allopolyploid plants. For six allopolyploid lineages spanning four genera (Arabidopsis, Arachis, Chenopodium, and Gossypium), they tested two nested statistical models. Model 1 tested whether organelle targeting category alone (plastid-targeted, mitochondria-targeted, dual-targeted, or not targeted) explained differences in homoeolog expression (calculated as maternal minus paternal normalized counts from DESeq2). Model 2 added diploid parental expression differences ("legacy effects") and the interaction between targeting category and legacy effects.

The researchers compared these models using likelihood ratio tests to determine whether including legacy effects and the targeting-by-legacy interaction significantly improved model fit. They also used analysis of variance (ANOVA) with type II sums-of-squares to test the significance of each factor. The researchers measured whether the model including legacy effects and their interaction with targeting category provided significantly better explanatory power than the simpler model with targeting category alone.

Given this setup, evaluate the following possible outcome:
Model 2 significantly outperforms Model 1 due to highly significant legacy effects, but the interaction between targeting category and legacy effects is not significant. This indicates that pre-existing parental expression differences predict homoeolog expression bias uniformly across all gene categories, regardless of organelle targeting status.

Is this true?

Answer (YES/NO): NO